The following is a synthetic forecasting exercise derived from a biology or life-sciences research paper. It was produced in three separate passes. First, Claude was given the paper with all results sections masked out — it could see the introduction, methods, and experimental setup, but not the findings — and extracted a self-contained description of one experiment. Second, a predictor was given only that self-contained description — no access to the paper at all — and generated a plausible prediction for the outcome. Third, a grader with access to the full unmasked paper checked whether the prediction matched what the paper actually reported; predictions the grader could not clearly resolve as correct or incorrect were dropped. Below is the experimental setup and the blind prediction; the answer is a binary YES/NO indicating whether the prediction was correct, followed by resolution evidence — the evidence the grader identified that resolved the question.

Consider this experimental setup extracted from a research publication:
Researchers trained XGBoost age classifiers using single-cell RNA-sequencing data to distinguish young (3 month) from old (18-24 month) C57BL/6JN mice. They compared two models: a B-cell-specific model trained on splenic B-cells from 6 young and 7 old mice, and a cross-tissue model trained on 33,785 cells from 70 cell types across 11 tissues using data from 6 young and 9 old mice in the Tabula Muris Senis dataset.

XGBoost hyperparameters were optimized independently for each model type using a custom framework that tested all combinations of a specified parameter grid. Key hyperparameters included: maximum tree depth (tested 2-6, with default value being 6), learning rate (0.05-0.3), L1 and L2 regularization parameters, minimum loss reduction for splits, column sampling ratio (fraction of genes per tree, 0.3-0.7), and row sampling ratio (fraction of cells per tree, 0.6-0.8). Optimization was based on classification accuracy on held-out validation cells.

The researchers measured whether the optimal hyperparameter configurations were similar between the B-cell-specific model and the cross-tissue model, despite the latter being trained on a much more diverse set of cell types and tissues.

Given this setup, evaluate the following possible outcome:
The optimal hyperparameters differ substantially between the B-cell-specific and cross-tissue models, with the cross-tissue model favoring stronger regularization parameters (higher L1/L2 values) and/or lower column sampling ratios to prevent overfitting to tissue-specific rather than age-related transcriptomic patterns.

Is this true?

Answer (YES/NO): NO